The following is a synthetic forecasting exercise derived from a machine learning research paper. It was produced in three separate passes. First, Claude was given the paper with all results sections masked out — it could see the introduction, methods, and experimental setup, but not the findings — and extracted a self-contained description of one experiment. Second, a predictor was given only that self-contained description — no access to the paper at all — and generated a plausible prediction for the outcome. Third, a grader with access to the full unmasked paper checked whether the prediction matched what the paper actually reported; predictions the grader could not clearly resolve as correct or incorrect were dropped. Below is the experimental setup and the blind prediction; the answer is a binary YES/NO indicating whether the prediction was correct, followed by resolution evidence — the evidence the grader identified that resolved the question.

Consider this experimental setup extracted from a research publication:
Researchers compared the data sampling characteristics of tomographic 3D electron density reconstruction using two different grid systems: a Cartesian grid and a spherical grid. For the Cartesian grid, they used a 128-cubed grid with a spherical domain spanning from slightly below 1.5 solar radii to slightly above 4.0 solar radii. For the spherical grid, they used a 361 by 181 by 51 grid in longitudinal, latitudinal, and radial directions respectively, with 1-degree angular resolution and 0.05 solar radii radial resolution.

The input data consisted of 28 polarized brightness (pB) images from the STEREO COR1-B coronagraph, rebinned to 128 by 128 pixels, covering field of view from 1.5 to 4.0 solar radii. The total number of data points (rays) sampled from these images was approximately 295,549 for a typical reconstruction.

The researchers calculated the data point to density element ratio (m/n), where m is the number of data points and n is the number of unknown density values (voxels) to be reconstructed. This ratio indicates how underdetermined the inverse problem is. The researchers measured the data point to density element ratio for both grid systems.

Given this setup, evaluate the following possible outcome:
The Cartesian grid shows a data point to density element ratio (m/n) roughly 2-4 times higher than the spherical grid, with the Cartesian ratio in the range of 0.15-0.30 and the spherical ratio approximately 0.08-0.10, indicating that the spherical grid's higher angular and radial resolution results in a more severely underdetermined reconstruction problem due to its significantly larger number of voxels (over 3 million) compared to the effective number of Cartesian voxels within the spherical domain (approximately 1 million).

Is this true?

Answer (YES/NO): YES